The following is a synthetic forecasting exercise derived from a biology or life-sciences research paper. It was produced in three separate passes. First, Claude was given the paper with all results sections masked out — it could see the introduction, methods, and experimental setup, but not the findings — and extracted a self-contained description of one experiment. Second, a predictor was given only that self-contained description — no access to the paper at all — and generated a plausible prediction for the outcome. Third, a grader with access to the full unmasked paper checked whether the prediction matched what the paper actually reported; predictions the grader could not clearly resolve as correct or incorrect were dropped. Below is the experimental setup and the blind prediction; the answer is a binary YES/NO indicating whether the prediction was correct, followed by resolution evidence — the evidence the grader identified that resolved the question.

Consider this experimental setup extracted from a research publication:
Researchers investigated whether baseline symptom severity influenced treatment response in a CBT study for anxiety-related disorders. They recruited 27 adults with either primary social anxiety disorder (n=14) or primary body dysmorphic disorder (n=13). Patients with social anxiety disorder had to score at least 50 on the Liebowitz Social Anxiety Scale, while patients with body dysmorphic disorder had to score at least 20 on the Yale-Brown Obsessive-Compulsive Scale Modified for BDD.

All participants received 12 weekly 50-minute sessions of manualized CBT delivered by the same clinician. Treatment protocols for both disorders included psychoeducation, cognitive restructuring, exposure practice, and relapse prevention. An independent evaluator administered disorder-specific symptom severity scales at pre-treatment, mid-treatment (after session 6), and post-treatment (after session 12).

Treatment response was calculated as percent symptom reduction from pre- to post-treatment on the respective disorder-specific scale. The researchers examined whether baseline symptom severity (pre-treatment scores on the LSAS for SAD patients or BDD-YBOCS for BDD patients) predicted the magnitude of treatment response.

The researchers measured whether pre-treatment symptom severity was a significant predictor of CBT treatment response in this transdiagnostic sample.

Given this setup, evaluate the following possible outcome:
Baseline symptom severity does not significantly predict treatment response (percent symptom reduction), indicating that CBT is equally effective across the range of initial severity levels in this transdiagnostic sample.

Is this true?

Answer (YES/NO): YES